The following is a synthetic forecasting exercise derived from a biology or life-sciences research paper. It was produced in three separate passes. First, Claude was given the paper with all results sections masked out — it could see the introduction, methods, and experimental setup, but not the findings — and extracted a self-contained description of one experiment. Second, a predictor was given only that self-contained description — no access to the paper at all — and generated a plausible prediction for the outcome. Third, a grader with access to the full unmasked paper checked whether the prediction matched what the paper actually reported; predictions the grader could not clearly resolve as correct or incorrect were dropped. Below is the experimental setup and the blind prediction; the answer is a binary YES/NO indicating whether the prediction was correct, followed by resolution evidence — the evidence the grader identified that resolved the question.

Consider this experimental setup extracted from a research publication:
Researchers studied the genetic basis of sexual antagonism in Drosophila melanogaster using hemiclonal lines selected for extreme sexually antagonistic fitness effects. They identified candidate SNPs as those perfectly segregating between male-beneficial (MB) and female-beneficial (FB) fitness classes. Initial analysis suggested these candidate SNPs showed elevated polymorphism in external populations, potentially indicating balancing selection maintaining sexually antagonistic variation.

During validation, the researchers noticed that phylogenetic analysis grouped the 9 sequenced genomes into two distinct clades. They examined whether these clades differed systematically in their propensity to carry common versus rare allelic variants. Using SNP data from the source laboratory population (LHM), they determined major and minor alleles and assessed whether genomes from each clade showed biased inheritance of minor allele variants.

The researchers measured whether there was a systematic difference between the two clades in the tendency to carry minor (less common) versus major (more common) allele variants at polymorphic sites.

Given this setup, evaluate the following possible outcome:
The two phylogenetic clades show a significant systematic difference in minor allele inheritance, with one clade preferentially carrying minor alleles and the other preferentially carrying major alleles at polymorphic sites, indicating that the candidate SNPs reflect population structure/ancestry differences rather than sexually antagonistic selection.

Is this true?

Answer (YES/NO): YES